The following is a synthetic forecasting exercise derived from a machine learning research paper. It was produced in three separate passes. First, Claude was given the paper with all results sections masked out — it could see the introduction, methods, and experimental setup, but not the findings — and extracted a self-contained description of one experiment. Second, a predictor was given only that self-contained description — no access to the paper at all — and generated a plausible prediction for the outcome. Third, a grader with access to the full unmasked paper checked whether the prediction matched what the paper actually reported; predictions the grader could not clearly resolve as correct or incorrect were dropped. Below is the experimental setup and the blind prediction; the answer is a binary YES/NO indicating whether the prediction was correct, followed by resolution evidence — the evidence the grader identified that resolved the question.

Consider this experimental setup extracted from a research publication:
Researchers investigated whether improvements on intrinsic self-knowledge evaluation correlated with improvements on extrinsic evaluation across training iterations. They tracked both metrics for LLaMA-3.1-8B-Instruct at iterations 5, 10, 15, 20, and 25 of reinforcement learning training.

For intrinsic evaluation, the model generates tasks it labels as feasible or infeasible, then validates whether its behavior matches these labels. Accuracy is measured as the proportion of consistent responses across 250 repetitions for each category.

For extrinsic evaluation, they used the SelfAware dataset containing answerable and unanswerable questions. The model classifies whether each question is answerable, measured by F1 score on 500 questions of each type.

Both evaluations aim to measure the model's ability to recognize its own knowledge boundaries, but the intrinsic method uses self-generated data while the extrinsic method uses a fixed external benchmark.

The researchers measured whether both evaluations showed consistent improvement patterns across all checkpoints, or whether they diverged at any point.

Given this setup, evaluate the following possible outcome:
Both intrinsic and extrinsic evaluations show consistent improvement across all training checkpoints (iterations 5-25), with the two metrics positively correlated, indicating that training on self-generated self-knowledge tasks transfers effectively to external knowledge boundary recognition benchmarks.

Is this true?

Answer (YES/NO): YES